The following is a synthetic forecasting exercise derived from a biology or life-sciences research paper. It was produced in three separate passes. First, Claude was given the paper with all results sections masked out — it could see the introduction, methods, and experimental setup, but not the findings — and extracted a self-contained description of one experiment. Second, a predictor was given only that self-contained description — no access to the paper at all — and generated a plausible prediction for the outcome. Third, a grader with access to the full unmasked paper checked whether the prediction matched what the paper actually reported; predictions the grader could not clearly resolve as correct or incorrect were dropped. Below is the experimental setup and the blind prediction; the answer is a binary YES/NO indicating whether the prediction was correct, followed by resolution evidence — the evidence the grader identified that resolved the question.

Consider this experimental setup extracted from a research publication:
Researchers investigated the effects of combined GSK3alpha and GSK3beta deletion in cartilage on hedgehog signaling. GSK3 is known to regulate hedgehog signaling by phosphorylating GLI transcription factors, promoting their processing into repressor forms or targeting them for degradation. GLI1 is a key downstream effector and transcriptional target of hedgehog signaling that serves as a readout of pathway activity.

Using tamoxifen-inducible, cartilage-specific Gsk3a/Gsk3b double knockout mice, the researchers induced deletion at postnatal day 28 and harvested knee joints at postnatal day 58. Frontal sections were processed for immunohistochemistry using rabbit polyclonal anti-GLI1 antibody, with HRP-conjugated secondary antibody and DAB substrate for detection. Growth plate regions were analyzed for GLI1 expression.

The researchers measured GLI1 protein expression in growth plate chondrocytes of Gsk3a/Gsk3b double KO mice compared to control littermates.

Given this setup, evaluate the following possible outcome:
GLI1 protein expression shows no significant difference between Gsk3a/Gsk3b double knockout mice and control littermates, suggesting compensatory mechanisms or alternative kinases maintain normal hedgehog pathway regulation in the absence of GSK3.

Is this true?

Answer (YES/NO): NO